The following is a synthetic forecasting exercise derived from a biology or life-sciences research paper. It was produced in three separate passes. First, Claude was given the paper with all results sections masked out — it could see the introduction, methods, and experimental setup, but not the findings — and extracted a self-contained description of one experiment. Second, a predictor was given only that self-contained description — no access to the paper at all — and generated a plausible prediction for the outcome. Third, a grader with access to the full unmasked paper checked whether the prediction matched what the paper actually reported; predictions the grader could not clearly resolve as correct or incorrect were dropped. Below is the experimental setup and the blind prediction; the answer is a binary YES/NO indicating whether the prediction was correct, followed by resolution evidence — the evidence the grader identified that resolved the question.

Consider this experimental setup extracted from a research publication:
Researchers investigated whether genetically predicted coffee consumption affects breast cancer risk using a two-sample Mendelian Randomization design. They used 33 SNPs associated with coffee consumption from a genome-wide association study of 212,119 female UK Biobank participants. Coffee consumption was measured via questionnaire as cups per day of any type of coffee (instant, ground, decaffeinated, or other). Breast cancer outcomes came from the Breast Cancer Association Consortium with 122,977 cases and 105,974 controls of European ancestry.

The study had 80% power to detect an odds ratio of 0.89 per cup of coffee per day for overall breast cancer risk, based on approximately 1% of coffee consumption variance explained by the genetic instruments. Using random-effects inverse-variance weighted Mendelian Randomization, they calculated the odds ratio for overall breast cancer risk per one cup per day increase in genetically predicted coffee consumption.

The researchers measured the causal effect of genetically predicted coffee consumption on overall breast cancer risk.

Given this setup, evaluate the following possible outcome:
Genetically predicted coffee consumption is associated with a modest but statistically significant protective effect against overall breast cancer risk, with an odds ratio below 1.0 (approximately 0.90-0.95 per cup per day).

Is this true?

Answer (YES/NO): NO